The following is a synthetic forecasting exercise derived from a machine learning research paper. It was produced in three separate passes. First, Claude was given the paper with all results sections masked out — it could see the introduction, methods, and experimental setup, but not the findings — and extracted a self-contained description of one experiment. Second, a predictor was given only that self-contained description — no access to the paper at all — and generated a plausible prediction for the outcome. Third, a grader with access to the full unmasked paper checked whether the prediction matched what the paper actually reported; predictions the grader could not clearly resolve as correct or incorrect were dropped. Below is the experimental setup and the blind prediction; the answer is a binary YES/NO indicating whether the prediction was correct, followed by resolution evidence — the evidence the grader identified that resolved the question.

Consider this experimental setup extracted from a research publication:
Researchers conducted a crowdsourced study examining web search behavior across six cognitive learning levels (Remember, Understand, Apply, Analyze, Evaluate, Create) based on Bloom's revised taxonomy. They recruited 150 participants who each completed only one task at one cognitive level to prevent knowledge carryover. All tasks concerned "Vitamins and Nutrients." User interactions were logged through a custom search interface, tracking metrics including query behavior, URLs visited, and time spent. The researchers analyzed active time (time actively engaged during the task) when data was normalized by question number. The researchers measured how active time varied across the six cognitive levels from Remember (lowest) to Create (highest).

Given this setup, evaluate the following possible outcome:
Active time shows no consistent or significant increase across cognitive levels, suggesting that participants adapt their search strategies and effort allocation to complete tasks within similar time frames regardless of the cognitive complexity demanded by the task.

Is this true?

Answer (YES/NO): NO